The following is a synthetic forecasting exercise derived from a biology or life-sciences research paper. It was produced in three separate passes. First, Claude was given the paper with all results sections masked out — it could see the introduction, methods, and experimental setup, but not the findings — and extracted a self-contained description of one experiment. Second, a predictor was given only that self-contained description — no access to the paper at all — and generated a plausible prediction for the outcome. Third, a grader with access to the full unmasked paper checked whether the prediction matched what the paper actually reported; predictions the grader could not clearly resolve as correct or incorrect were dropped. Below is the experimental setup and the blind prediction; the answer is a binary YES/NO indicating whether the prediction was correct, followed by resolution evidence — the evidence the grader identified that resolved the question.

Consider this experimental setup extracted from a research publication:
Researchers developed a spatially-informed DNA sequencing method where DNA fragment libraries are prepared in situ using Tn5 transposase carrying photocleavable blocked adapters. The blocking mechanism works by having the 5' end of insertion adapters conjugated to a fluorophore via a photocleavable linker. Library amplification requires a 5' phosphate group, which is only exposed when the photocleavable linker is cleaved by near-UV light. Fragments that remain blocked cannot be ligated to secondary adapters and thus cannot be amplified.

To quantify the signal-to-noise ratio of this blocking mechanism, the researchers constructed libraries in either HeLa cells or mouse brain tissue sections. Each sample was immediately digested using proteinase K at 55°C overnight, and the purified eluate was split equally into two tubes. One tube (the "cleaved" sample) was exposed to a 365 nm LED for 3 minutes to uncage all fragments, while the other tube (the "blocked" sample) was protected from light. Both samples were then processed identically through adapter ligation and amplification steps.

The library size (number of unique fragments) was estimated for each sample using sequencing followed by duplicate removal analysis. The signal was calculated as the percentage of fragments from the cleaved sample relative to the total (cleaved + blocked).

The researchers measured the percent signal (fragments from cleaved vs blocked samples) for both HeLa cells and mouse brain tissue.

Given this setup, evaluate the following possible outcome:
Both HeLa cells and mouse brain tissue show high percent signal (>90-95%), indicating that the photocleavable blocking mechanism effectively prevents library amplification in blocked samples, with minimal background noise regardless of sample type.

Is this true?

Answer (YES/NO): YES